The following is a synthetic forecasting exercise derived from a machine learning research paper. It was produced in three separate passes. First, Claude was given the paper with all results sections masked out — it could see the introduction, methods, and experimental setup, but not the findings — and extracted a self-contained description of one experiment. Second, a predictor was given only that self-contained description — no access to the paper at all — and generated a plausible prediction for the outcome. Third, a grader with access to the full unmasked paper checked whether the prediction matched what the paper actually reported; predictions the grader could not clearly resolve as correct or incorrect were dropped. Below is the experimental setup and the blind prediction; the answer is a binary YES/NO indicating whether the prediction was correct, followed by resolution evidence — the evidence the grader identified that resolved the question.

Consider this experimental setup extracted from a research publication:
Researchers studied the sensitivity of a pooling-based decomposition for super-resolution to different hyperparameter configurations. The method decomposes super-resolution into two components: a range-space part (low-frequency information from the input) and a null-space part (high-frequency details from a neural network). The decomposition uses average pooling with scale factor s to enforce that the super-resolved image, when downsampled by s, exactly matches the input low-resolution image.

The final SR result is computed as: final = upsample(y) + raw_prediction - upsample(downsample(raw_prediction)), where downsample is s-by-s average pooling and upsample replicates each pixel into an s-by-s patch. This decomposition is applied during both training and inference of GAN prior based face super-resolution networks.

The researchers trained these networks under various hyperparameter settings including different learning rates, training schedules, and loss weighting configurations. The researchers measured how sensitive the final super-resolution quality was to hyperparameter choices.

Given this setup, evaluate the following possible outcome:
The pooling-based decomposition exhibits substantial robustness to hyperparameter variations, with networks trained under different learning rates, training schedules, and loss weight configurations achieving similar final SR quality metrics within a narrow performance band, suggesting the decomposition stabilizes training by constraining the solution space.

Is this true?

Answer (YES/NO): NO